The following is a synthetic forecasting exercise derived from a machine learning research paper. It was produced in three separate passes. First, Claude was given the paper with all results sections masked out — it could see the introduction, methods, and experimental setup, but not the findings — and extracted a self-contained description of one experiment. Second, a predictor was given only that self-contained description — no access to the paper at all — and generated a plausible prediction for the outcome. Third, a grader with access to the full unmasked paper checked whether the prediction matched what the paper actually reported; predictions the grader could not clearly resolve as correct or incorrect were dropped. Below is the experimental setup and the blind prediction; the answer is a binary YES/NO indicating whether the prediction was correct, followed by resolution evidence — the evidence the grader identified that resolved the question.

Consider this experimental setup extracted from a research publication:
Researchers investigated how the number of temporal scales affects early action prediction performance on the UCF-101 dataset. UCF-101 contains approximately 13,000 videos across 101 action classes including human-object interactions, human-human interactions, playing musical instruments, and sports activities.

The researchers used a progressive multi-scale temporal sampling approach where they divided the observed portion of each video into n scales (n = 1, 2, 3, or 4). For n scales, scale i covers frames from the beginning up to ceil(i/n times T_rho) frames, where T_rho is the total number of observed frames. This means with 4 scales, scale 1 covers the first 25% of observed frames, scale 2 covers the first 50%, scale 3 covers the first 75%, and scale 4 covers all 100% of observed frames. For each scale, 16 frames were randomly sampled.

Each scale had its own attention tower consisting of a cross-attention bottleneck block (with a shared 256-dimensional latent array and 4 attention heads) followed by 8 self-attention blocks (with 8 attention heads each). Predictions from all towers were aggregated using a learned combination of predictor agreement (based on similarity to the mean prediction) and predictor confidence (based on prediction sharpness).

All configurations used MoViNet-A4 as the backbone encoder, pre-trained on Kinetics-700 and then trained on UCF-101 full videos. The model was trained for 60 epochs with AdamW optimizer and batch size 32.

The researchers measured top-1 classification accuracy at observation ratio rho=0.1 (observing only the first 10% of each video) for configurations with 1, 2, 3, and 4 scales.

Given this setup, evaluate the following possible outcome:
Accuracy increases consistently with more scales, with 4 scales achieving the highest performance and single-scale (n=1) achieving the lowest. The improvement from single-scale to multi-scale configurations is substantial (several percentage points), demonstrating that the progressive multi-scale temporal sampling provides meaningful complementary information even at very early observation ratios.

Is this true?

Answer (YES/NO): YES